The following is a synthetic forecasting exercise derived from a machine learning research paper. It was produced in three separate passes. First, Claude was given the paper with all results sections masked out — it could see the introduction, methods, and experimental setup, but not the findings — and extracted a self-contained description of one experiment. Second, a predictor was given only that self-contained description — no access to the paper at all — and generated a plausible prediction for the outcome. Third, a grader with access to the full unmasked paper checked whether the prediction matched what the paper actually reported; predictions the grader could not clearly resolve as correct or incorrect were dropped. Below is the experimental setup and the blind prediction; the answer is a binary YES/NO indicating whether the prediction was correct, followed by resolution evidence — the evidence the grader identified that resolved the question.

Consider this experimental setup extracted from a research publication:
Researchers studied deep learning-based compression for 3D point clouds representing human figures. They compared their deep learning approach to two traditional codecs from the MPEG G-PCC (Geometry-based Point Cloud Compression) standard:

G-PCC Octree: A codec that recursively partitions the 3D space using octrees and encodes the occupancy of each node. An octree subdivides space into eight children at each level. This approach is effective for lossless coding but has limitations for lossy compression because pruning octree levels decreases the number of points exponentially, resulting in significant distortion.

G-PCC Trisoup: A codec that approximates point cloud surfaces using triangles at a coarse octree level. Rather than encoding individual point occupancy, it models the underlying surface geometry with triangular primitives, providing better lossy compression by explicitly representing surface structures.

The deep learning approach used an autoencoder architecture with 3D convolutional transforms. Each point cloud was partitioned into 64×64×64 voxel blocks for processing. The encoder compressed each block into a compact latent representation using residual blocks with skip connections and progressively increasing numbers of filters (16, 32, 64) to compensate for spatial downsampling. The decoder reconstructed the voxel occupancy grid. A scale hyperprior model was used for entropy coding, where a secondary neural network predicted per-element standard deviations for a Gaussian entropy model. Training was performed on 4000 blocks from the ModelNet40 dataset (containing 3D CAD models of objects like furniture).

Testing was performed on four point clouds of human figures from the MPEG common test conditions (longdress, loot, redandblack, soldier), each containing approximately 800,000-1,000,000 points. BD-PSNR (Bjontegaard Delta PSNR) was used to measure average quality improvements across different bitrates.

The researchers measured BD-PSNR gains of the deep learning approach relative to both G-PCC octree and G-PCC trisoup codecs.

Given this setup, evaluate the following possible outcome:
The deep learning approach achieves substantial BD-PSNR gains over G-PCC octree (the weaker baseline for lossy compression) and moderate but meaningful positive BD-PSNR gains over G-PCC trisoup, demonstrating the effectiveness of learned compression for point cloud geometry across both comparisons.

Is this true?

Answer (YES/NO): NO